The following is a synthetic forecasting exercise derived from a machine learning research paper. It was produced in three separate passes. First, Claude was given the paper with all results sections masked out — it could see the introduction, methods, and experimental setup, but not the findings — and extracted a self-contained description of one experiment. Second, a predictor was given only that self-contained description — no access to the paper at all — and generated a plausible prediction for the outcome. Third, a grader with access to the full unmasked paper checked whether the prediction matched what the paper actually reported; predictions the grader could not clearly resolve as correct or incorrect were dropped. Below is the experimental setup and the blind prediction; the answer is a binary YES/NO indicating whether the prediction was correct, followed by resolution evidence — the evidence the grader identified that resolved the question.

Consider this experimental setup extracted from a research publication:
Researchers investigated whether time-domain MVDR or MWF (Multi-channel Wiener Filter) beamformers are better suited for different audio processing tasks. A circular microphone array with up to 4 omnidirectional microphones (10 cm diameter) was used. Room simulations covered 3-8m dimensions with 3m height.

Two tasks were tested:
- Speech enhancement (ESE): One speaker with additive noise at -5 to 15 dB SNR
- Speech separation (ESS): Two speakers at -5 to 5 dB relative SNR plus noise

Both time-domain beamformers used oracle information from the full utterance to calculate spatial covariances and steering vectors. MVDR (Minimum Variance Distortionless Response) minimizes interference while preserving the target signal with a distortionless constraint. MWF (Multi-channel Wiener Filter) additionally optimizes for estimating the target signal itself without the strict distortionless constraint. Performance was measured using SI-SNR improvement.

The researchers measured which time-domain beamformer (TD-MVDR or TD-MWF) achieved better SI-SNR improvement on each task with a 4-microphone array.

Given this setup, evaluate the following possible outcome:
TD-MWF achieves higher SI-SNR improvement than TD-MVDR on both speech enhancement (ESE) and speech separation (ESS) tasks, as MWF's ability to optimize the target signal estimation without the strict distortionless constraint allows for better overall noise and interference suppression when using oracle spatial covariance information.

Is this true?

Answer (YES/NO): NO